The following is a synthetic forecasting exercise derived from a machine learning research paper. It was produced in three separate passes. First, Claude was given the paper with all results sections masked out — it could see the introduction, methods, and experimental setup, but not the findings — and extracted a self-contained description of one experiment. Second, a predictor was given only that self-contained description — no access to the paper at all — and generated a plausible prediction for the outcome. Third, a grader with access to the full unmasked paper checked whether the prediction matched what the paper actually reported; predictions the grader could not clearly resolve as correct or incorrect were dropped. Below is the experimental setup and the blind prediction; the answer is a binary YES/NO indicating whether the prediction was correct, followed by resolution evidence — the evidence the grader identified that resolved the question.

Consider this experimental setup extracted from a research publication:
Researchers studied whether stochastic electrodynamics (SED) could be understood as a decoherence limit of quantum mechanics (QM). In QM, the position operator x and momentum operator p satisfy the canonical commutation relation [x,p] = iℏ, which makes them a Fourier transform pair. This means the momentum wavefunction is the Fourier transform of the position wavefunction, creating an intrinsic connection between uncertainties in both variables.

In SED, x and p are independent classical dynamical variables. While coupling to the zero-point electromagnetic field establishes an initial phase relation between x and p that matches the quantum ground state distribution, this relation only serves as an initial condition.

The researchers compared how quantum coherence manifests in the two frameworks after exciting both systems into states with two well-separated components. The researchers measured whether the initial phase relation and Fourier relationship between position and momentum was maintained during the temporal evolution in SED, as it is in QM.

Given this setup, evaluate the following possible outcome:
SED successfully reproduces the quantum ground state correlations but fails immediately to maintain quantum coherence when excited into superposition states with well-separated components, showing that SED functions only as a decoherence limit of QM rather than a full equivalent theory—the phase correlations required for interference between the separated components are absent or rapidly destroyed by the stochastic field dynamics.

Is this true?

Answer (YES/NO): YES